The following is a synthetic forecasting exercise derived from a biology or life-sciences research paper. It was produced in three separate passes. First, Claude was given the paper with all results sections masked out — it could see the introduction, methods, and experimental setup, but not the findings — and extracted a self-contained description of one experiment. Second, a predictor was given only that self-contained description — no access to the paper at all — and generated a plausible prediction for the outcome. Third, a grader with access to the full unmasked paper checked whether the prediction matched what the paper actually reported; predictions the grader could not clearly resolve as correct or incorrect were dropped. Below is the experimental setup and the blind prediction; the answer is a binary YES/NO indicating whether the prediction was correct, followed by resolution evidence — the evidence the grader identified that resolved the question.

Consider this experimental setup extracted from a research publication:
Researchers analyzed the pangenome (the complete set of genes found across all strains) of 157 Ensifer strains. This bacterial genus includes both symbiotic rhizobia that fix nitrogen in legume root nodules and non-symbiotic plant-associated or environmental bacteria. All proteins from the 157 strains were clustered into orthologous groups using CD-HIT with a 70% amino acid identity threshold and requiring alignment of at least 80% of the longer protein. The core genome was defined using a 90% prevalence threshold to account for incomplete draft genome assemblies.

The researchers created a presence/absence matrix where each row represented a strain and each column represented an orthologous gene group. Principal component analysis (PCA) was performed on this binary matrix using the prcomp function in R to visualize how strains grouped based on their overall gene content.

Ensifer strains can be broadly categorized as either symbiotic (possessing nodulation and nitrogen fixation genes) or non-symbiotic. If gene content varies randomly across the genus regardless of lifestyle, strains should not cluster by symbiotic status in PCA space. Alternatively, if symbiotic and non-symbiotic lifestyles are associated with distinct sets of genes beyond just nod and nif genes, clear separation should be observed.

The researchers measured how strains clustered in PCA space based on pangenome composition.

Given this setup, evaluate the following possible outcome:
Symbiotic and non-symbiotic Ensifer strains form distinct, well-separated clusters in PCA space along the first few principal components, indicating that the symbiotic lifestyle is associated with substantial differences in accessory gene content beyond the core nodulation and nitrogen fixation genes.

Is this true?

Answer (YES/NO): YES